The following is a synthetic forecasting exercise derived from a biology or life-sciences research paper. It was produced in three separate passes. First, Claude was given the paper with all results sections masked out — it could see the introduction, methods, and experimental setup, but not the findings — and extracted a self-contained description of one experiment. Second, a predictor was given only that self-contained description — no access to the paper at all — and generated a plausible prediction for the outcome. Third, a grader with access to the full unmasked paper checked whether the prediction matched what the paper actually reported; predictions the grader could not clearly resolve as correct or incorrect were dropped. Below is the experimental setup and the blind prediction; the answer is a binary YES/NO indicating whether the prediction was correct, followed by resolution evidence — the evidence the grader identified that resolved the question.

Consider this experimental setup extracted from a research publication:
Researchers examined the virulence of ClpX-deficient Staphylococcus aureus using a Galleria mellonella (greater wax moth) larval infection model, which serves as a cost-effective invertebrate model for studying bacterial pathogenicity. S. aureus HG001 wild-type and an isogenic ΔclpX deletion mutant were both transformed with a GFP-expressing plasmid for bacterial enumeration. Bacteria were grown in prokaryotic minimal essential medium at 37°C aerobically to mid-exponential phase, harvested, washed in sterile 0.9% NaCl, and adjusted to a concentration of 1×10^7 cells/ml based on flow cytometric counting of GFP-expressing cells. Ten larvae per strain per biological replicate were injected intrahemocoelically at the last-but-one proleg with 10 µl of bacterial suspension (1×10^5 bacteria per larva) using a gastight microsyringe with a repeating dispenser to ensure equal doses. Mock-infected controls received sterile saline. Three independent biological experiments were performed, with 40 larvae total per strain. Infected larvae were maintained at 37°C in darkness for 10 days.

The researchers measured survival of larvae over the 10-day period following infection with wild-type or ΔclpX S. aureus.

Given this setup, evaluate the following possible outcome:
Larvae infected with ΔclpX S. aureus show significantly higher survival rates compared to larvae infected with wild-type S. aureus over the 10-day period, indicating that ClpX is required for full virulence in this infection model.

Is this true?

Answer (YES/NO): YES